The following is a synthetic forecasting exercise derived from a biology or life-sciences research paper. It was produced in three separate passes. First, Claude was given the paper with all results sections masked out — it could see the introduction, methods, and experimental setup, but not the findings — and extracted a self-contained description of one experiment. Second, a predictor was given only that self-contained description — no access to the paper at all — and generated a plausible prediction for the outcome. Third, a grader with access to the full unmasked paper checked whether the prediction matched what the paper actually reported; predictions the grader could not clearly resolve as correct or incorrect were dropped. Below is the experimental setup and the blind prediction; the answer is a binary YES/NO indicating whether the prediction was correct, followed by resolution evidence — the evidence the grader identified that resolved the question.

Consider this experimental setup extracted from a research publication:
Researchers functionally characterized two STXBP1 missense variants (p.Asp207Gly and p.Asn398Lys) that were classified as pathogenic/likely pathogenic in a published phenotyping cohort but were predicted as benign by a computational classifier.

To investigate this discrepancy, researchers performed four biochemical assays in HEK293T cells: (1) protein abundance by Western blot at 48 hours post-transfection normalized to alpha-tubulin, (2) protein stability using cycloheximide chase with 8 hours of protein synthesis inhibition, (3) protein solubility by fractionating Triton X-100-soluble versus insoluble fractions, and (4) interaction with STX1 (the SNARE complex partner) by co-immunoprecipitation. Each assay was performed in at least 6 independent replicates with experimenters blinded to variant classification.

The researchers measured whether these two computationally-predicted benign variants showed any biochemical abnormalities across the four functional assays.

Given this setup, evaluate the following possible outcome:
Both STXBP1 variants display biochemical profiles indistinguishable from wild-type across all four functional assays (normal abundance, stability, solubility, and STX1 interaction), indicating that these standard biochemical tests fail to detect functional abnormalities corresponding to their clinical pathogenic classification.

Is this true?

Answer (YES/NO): YES